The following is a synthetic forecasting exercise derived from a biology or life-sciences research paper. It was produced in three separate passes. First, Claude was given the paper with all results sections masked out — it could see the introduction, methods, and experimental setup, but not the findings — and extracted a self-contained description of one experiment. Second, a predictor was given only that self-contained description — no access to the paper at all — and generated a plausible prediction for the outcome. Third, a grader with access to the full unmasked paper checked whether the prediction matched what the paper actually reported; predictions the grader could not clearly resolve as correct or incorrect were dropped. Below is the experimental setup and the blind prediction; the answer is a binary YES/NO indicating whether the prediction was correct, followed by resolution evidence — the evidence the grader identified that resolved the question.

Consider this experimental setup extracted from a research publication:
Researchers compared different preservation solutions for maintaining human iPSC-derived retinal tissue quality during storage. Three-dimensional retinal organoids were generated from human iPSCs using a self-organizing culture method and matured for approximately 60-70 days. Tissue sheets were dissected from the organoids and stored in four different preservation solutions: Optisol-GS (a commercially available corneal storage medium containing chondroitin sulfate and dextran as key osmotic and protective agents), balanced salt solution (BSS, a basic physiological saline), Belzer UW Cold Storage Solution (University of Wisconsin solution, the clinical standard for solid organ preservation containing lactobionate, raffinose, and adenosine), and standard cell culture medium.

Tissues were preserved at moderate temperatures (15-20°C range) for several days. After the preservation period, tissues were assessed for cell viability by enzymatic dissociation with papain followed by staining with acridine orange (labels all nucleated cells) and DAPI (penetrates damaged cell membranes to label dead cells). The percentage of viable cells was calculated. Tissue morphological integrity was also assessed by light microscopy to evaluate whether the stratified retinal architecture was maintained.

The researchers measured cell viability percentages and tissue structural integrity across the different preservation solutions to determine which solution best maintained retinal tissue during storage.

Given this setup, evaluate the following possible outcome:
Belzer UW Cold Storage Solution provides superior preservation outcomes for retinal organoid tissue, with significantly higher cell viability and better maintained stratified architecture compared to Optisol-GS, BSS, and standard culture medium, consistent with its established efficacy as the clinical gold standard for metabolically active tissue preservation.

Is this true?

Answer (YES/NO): NO